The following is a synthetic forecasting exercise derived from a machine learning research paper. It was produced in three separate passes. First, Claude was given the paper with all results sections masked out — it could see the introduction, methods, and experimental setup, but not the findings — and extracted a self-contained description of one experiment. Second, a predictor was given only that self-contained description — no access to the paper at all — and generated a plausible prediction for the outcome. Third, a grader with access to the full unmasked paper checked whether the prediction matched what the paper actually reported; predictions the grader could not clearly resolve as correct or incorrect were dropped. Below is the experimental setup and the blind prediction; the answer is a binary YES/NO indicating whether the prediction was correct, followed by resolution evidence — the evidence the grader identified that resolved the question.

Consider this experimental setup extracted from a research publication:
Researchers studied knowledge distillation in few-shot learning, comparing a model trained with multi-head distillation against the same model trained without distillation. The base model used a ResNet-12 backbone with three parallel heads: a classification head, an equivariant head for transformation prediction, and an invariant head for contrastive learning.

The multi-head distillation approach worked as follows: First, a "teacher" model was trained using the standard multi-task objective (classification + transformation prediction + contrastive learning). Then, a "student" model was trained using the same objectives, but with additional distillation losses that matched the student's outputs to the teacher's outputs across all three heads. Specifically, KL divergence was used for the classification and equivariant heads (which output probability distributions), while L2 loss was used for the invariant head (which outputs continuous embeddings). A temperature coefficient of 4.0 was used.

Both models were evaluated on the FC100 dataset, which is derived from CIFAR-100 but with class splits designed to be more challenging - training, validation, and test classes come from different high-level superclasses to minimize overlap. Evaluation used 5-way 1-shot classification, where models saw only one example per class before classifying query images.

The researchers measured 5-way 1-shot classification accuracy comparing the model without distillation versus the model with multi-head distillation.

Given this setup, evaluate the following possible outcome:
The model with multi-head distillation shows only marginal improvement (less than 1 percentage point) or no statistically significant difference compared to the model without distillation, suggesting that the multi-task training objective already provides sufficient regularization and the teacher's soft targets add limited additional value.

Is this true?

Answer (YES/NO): YES